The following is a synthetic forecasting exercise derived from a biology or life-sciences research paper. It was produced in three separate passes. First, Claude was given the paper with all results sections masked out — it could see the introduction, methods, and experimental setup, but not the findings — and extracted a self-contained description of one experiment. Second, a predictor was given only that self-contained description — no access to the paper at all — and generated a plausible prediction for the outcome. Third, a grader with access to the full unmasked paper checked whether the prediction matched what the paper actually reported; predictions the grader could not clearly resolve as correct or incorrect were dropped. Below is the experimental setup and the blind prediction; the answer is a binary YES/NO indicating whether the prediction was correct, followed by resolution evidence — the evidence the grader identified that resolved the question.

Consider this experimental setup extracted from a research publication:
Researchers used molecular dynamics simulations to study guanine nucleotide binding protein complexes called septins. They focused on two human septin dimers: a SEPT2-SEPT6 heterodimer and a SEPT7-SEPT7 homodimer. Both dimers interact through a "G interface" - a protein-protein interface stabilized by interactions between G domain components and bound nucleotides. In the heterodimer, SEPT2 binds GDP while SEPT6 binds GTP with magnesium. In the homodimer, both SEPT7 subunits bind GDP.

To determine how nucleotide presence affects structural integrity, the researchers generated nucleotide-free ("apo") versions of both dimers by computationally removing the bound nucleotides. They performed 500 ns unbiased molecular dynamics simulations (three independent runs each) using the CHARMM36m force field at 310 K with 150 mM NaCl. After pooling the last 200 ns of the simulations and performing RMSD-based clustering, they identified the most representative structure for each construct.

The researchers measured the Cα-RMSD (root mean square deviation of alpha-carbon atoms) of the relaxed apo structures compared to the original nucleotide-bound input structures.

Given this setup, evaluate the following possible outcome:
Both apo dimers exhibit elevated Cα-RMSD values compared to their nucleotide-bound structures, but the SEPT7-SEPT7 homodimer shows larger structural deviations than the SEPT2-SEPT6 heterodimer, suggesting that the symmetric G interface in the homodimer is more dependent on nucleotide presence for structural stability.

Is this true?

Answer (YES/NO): YES